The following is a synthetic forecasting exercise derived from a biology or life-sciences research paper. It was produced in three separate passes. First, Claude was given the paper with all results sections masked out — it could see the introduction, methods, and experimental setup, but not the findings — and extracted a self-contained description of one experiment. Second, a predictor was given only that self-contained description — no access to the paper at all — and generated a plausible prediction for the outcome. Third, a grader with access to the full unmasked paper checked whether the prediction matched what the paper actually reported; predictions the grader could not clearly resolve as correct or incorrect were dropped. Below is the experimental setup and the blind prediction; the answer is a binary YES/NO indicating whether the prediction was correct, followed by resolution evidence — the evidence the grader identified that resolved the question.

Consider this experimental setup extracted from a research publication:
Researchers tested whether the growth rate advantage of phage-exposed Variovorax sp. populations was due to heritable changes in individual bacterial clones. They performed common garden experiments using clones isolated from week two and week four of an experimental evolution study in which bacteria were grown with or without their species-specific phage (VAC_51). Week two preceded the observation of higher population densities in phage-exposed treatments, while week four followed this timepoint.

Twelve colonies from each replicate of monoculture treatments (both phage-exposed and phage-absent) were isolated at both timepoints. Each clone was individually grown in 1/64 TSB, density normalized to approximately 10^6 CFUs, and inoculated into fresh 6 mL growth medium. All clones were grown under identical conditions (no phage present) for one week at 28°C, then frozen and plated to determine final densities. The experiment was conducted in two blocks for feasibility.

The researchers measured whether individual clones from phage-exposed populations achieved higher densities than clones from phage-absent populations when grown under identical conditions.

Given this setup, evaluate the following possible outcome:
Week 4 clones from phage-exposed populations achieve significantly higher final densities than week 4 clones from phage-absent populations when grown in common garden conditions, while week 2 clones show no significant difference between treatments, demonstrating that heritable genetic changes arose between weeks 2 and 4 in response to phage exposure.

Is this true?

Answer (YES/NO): NO